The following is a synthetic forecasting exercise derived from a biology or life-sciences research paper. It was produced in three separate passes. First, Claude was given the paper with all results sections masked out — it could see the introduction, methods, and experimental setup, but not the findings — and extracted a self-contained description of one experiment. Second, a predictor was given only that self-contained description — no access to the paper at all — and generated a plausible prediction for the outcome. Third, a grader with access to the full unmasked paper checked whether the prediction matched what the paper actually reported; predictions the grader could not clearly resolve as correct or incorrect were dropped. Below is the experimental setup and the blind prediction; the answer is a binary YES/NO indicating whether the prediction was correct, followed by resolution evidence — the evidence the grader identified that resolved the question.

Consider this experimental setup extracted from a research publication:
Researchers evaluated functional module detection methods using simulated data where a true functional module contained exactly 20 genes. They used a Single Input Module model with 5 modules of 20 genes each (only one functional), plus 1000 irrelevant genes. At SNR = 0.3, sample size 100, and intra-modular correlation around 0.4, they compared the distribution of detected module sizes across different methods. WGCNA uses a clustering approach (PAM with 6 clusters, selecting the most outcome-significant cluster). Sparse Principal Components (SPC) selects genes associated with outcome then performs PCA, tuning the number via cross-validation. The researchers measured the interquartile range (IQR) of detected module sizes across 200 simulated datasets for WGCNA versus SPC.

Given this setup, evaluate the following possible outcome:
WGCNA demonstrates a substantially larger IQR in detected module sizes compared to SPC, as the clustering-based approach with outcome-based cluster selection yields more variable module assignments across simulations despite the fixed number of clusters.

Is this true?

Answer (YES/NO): NO